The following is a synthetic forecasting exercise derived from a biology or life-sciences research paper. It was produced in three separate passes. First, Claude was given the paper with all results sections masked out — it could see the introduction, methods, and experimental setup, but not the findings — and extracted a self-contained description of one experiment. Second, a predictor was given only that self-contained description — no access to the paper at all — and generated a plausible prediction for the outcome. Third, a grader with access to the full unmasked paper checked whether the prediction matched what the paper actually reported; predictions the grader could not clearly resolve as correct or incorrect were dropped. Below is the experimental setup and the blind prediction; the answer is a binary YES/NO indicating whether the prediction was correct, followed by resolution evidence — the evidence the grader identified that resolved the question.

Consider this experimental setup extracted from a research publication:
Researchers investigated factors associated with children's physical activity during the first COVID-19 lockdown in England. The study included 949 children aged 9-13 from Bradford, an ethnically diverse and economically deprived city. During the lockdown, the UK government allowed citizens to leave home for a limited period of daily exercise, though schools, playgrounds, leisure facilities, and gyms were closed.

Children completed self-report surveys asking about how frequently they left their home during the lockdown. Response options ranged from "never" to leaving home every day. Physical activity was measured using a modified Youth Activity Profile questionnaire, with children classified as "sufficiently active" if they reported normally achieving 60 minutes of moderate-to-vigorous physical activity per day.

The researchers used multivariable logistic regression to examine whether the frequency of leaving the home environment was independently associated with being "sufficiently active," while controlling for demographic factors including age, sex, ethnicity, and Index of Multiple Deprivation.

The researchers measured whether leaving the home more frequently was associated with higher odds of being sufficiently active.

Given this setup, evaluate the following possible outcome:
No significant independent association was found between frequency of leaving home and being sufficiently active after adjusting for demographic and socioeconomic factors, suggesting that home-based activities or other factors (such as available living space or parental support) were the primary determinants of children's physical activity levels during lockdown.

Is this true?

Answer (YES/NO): NO